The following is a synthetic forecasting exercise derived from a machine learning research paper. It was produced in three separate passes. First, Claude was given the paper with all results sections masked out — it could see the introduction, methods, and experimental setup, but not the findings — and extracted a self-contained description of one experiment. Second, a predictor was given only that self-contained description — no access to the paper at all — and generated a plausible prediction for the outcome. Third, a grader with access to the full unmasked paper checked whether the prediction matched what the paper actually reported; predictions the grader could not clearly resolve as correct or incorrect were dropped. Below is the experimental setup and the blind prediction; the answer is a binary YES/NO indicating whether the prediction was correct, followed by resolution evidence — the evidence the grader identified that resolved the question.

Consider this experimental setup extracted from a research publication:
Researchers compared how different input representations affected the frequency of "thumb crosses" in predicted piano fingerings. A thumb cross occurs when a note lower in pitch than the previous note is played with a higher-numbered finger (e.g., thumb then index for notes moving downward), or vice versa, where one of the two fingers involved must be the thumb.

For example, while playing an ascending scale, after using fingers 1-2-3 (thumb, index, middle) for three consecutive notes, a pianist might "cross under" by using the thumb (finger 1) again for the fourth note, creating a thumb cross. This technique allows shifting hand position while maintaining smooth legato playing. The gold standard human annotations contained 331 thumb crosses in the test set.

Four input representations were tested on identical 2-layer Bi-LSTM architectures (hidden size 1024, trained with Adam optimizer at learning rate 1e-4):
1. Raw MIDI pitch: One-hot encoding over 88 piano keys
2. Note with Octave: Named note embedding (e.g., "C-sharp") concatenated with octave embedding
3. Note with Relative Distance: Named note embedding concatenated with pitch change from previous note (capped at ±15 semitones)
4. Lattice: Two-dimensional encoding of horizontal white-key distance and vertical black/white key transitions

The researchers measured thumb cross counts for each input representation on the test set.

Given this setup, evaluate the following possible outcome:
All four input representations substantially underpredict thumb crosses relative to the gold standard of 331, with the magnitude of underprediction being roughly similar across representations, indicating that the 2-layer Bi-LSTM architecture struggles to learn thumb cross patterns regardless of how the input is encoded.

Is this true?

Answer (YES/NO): NO